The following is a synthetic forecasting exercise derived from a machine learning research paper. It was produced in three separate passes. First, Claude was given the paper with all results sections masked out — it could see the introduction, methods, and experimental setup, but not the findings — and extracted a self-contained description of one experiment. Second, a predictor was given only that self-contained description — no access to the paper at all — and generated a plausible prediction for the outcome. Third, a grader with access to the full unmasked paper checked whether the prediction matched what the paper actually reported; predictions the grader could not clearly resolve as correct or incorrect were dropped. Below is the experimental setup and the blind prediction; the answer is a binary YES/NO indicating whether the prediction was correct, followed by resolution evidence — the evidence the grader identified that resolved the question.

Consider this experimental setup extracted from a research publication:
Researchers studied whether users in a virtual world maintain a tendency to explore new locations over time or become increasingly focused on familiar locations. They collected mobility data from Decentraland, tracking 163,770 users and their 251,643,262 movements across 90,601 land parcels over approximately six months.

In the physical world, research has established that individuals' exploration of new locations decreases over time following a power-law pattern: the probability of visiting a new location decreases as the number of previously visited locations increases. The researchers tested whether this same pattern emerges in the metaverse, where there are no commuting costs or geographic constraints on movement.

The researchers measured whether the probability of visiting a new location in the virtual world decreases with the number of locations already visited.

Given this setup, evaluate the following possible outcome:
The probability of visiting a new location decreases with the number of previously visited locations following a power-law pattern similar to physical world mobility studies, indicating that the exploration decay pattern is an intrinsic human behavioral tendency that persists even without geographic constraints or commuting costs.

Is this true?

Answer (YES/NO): YES